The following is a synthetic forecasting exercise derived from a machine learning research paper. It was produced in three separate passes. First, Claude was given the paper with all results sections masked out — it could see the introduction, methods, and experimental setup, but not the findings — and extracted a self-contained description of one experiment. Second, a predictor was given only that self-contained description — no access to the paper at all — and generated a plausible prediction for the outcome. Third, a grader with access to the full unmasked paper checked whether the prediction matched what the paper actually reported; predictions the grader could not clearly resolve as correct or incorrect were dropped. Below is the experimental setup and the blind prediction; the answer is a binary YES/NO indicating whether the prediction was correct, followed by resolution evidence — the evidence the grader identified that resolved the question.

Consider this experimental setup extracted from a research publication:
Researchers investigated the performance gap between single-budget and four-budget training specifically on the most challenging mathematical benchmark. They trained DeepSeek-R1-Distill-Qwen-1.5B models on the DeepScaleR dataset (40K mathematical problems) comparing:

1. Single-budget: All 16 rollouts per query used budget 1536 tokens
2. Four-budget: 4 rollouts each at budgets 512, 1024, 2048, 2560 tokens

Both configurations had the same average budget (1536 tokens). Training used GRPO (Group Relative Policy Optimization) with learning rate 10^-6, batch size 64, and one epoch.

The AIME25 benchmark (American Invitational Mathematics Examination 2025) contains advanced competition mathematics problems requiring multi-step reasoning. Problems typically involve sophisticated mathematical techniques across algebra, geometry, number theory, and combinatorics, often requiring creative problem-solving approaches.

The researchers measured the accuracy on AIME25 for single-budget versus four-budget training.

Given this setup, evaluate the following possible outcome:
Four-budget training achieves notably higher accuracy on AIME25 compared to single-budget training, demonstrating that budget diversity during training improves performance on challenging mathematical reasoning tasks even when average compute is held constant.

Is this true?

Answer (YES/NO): YES